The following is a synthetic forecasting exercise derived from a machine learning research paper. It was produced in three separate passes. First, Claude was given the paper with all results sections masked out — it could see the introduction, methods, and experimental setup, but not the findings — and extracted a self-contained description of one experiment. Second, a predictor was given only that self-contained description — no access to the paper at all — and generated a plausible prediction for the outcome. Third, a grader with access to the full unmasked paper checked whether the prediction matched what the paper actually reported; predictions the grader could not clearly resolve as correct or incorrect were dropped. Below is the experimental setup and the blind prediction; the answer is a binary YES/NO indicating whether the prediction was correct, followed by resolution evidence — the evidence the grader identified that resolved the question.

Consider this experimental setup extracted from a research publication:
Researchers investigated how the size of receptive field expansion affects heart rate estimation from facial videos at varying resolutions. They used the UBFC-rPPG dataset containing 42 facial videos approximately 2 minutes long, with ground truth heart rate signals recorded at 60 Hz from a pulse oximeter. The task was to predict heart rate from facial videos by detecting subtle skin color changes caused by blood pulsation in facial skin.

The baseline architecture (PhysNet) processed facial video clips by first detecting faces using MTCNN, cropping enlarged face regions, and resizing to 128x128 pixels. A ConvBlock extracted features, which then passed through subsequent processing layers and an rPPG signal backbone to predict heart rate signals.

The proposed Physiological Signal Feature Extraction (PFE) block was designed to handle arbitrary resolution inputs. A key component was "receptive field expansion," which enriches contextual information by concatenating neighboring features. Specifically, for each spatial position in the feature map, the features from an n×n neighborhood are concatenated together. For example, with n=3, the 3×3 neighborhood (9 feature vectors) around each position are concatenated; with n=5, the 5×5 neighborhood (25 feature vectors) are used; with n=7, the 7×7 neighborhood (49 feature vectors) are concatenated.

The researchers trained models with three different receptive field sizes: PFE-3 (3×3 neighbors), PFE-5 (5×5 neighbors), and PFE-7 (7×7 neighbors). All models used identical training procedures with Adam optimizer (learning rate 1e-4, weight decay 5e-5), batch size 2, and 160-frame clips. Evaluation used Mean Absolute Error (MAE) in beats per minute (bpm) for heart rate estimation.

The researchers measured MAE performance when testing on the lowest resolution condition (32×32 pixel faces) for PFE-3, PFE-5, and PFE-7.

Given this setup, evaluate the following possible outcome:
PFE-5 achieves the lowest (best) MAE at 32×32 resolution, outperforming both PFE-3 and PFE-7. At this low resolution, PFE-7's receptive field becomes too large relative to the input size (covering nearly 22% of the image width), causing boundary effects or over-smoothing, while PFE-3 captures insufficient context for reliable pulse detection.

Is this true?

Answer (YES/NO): NO